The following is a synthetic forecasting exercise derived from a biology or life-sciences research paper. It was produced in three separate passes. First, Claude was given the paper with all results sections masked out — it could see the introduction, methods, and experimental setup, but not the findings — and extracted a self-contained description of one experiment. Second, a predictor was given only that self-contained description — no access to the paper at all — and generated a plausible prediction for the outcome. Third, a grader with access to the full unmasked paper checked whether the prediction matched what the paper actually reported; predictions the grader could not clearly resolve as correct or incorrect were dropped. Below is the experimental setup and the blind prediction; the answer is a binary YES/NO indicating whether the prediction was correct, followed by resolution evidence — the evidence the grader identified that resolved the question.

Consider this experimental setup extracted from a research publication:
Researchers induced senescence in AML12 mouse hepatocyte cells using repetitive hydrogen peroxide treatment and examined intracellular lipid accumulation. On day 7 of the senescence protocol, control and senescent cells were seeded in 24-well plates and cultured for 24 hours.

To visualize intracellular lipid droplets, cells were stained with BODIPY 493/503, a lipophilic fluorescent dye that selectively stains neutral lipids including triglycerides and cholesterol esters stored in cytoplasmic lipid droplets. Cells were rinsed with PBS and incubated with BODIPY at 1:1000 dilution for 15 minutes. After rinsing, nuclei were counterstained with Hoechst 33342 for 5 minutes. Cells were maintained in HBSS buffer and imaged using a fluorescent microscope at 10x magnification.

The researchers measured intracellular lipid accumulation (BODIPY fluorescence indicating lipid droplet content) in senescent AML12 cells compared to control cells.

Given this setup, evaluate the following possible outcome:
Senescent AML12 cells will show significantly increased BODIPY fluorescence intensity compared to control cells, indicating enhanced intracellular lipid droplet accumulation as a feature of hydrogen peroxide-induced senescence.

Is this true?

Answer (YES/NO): YES